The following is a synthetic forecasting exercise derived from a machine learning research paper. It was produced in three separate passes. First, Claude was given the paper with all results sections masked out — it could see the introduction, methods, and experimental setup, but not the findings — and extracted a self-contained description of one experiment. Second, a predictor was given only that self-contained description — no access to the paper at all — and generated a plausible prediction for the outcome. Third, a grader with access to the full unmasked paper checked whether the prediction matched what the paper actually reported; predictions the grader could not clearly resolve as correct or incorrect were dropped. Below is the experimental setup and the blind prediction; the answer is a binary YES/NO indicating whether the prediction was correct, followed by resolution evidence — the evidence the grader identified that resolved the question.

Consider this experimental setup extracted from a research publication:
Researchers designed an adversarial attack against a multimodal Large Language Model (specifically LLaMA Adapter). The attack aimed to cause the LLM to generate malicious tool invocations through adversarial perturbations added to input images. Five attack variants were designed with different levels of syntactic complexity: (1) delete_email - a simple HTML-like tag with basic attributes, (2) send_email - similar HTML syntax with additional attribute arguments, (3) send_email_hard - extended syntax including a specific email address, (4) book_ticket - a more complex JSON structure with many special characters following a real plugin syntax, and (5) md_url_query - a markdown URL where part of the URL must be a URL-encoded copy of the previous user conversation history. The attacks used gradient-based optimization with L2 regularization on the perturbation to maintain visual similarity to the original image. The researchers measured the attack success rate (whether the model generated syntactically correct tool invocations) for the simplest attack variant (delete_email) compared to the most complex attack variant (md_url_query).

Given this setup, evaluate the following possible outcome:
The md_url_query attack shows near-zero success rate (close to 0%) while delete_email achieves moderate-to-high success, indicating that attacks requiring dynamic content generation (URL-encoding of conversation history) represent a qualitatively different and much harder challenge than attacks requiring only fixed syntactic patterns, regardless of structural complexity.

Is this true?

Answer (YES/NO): NO